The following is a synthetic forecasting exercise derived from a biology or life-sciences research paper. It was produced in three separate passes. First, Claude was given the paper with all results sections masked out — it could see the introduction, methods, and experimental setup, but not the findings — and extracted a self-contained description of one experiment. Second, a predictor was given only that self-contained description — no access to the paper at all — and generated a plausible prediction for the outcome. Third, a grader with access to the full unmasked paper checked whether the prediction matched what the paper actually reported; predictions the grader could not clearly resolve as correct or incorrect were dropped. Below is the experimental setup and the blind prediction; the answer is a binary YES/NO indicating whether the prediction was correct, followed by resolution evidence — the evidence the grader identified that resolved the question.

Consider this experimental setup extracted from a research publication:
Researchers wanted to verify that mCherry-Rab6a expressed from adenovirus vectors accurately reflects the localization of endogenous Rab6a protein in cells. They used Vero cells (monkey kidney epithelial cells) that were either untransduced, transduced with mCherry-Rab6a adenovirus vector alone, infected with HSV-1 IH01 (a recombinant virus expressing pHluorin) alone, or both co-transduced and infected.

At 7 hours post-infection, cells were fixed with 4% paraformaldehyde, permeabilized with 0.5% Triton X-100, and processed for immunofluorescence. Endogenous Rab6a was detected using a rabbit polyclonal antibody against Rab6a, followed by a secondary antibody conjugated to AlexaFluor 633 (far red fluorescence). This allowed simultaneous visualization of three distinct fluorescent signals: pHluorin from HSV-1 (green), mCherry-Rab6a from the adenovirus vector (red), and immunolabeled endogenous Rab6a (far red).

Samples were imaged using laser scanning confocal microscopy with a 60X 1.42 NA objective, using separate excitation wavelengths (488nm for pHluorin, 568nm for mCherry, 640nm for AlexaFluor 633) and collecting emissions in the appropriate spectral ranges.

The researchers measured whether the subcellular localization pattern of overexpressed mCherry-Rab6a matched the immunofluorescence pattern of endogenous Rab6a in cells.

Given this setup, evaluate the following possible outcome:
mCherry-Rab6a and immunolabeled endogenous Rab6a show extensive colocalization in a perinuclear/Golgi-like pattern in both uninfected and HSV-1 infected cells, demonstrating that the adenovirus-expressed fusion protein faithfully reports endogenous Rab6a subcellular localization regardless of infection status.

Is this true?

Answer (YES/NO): NO